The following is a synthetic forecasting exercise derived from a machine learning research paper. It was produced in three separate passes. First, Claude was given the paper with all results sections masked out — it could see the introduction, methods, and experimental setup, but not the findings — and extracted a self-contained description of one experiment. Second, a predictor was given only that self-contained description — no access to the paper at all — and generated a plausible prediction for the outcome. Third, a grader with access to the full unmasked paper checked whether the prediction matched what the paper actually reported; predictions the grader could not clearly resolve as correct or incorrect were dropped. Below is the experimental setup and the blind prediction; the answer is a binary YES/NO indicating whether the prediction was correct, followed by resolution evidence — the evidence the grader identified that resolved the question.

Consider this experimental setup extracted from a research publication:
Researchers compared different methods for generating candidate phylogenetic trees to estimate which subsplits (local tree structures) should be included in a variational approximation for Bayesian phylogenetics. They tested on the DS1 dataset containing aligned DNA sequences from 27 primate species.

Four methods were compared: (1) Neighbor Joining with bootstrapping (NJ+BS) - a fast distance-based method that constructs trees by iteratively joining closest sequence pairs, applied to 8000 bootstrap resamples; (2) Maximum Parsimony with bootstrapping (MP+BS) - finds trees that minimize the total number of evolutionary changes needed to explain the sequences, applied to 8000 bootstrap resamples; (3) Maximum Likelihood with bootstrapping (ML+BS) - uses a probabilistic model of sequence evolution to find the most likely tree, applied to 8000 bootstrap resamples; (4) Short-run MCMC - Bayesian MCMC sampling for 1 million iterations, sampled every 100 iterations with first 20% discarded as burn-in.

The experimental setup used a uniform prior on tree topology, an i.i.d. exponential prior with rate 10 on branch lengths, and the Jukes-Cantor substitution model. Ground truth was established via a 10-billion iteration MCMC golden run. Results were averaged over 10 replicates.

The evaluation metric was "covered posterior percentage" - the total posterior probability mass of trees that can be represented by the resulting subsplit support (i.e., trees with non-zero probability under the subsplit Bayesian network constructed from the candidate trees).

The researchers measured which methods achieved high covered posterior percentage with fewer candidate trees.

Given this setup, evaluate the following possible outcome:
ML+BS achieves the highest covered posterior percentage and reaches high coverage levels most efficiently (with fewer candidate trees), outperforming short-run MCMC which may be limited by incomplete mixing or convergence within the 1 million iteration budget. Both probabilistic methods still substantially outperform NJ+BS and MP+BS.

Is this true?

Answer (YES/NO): NO